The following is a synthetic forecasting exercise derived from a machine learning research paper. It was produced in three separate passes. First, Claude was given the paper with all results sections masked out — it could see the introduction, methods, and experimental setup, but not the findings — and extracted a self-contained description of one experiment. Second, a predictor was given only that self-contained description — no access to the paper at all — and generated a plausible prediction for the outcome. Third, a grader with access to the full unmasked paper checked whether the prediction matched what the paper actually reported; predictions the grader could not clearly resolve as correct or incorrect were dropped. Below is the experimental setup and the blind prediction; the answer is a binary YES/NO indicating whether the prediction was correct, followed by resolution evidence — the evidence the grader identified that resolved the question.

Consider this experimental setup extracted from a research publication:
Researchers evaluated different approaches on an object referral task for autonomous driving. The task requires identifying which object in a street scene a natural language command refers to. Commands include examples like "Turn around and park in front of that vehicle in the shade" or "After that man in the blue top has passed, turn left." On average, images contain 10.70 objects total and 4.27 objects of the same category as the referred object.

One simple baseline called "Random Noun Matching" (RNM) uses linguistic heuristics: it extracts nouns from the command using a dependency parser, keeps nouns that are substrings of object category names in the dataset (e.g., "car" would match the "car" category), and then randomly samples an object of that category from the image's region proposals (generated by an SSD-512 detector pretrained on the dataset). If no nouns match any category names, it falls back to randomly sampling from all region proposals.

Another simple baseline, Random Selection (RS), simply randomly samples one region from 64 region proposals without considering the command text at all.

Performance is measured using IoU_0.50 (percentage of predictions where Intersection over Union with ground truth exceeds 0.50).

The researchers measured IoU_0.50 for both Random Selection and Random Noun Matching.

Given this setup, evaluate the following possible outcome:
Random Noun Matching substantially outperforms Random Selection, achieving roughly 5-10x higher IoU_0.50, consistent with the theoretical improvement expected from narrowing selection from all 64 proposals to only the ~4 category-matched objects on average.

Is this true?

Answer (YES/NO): NO